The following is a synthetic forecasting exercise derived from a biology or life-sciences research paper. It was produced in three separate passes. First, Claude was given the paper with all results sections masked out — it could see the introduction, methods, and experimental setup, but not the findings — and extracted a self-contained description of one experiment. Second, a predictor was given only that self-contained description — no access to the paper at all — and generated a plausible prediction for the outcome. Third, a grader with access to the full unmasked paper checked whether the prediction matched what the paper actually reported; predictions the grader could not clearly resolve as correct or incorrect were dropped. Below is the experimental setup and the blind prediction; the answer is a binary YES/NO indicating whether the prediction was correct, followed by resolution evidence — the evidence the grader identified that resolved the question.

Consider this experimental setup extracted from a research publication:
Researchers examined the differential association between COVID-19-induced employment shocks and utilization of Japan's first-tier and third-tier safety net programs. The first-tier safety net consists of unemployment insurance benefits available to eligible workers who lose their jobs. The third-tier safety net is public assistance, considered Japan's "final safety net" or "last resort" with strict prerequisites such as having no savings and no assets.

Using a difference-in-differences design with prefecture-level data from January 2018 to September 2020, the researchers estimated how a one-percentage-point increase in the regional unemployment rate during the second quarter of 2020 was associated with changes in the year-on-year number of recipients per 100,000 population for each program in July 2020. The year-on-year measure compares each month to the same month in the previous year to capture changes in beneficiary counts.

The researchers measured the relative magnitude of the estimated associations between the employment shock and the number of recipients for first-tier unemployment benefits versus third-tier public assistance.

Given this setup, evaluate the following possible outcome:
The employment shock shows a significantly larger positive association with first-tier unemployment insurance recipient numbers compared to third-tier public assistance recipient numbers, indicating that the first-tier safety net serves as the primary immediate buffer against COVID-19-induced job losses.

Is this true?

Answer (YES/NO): NO